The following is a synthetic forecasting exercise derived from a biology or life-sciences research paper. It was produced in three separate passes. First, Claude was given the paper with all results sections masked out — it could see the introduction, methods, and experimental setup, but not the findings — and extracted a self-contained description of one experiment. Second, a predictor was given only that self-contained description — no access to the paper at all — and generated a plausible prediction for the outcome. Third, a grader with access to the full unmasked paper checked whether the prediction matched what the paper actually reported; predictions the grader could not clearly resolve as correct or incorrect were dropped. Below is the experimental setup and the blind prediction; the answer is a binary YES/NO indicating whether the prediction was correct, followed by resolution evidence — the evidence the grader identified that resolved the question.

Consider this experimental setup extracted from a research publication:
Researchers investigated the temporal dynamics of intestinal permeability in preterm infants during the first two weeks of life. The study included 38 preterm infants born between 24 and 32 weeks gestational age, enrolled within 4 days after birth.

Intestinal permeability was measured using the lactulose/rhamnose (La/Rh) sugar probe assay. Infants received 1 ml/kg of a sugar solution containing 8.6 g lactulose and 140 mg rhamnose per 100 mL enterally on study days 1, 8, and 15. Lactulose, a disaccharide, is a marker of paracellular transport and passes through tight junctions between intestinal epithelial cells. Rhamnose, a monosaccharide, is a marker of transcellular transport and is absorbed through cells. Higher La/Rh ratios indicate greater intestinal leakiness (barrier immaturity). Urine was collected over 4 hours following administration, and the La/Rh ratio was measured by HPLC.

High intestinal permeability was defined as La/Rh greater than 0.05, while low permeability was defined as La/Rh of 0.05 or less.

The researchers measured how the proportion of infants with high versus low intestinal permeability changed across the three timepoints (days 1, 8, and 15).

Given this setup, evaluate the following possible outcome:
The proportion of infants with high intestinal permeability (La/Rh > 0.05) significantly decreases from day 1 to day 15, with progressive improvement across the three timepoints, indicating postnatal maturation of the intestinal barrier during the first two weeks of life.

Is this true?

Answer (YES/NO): YES